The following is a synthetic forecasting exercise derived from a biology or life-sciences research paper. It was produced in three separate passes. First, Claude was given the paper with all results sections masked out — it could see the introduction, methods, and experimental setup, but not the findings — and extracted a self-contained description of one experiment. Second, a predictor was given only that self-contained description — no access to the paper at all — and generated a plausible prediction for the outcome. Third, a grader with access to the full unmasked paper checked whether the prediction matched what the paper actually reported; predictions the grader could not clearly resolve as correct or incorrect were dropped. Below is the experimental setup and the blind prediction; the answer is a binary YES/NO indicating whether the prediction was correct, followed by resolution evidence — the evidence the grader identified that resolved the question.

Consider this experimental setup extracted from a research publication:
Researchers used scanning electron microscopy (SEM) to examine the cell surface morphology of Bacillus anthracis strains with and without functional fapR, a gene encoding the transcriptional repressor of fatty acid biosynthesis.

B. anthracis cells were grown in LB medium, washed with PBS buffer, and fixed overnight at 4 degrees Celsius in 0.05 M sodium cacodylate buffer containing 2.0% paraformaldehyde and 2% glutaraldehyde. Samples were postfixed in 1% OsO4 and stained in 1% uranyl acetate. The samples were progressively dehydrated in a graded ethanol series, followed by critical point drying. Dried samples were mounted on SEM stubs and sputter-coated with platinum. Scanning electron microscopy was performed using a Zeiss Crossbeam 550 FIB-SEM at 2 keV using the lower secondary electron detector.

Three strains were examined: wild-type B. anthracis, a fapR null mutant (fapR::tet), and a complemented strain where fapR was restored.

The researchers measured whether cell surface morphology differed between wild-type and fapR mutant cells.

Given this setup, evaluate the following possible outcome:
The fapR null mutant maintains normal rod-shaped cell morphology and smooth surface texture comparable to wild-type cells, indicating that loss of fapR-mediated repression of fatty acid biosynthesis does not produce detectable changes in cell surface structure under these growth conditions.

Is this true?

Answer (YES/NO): NO